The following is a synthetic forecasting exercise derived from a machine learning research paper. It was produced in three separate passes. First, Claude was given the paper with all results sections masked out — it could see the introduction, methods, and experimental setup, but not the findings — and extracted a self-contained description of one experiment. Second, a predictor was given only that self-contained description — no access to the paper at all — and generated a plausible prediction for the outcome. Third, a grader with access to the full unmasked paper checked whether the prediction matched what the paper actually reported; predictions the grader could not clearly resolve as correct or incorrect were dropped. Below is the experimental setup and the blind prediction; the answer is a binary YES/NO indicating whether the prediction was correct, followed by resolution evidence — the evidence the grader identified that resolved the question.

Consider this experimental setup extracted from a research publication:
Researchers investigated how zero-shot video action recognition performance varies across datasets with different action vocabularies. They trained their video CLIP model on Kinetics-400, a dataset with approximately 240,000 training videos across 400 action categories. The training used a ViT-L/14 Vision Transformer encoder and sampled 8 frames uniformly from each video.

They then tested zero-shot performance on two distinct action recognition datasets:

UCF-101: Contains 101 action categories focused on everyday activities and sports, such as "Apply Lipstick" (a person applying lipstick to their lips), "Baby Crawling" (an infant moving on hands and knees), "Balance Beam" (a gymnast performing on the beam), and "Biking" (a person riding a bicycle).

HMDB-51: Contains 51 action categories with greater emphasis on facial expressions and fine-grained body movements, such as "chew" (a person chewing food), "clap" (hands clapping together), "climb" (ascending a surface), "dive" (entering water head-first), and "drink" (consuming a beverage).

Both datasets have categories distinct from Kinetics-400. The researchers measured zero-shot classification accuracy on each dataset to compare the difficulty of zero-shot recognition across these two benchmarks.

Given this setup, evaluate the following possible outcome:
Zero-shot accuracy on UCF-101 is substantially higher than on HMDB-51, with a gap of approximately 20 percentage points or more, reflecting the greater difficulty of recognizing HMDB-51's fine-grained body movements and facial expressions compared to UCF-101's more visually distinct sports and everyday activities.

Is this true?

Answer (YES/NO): YES